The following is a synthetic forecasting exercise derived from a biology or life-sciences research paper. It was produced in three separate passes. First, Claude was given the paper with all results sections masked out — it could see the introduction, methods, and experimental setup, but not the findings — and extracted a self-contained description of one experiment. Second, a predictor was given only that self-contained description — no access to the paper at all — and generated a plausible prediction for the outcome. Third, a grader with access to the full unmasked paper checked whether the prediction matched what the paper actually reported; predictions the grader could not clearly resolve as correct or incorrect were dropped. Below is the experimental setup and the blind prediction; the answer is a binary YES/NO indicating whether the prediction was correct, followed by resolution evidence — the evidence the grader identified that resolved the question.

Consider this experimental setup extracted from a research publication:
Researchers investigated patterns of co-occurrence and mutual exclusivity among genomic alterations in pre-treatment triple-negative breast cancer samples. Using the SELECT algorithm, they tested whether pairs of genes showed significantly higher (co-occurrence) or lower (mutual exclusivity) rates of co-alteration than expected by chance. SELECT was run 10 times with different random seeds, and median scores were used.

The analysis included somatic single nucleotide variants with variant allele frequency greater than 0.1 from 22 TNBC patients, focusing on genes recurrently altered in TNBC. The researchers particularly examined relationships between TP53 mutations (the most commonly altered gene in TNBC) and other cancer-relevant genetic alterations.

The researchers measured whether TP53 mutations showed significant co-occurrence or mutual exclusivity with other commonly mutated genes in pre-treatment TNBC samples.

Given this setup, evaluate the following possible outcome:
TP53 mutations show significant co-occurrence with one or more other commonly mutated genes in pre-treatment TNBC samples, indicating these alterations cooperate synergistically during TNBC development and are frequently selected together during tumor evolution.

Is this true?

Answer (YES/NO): NO